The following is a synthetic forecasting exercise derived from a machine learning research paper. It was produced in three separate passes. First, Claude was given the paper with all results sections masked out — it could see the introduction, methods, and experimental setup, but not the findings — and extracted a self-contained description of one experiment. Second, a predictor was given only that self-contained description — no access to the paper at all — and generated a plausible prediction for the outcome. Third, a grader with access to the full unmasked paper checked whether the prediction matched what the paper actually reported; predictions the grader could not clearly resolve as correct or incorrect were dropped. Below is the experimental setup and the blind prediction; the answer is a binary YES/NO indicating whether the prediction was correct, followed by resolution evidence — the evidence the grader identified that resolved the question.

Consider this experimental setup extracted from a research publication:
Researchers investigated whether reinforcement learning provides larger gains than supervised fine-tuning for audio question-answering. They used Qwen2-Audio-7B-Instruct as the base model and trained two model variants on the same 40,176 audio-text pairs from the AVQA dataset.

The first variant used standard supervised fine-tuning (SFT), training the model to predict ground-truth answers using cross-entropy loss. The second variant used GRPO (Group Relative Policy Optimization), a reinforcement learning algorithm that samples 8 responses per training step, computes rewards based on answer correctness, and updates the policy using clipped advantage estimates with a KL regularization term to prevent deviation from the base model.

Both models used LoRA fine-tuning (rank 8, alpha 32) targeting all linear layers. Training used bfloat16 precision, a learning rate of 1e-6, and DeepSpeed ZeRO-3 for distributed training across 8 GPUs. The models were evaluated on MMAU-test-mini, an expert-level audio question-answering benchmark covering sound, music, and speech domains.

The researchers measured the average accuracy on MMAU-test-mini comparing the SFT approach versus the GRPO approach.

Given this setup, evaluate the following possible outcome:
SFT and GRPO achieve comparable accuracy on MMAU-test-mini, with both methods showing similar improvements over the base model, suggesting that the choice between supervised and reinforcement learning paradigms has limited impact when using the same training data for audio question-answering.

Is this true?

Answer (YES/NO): NO